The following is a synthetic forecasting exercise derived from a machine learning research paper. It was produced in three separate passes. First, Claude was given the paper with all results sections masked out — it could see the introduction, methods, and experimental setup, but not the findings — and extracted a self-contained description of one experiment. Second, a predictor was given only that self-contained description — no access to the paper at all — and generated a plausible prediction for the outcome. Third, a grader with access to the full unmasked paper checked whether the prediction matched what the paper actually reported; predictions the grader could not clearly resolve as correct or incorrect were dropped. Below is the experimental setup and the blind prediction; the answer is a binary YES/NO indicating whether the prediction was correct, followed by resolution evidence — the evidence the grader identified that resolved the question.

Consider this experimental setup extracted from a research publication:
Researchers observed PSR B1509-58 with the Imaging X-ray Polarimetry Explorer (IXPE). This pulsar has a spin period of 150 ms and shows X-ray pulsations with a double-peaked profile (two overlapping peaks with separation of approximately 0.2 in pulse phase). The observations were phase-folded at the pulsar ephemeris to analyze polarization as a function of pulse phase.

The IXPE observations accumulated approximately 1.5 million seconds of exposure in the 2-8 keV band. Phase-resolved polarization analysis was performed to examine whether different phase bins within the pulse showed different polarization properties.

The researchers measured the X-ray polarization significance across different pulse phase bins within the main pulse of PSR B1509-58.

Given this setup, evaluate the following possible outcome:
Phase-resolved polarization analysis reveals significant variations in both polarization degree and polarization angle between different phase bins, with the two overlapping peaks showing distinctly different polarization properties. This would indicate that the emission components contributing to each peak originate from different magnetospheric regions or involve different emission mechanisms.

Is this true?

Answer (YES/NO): NO